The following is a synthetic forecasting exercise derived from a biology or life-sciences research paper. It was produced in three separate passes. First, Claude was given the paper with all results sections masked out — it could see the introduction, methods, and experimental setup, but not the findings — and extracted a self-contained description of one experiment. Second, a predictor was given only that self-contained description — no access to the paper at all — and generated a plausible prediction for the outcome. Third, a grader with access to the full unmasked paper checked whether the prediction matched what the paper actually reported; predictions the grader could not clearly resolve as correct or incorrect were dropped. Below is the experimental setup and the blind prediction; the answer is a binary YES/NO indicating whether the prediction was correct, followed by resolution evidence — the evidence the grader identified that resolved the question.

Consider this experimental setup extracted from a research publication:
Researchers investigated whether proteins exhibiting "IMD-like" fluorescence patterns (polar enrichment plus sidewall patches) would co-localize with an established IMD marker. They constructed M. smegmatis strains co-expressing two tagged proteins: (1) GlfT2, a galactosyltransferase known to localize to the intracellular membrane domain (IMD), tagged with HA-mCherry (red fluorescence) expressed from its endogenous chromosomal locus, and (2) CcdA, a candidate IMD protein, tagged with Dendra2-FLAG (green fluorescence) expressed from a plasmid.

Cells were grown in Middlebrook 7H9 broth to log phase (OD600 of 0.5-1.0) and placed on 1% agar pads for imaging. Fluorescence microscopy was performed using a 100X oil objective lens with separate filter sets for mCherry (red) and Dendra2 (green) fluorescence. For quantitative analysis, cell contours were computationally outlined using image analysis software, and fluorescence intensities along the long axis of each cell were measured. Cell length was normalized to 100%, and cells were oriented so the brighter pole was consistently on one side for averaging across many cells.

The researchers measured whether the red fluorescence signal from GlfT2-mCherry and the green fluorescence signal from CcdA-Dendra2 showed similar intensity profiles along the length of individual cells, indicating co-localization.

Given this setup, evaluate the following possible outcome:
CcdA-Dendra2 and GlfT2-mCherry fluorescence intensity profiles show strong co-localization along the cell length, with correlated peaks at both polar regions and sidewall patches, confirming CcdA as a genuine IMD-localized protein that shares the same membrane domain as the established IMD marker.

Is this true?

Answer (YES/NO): YES